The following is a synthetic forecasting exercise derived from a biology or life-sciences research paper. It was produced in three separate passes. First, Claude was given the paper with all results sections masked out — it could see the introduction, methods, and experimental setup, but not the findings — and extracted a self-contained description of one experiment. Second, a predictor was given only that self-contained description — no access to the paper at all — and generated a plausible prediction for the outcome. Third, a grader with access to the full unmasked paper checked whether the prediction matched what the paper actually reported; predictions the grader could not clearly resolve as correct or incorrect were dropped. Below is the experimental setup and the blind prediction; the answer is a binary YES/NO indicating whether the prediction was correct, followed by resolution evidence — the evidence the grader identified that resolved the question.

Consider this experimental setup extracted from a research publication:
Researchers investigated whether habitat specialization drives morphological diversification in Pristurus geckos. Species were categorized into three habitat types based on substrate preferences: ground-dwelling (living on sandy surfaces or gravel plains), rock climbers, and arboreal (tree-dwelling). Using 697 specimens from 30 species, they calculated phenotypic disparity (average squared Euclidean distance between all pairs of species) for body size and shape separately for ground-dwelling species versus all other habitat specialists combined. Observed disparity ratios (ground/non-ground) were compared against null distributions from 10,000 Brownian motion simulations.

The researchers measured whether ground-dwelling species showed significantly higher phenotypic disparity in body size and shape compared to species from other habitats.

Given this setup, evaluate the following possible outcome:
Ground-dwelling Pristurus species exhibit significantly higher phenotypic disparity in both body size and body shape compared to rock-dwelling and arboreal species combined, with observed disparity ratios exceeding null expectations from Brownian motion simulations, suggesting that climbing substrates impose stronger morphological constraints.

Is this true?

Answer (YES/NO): NO